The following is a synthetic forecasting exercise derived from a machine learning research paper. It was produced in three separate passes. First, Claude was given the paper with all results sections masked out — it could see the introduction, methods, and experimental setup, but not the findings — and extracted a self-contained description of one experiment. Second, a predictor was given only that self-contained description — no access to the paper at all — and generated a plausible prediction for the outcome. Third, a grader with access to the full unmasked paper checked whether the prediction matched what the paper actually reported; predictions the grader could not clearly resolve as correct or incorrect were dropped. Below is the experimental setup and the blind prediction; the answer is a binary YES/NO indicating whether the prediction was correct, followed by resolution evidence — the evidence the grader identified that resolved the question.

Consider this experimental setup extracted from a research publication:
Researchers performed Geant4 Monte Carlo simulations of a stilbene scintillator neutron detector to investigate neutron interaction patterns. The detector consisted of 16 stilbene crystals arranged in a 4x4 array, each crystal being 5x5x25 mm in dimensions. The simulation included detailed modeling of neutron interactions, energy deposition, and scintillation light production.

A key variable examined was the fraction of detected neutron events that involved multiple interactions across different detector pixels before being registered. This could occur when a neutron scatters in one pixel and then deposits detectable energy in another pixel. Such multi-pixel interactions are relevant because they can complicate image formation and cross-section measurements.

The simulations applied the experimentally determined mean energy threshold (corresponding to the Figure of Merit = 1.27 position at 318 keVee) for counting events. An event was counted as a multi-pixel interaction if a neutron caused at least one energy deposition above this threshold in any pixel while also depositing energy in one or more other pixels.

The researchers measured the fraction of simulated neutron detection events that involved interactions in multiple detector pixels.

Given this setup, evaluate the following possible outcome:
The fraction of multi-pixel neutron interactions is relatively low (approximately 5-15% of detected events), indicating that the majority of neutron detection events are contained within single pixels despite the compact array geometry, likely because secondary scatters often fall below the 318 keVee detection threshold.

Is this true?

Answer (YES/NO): NO